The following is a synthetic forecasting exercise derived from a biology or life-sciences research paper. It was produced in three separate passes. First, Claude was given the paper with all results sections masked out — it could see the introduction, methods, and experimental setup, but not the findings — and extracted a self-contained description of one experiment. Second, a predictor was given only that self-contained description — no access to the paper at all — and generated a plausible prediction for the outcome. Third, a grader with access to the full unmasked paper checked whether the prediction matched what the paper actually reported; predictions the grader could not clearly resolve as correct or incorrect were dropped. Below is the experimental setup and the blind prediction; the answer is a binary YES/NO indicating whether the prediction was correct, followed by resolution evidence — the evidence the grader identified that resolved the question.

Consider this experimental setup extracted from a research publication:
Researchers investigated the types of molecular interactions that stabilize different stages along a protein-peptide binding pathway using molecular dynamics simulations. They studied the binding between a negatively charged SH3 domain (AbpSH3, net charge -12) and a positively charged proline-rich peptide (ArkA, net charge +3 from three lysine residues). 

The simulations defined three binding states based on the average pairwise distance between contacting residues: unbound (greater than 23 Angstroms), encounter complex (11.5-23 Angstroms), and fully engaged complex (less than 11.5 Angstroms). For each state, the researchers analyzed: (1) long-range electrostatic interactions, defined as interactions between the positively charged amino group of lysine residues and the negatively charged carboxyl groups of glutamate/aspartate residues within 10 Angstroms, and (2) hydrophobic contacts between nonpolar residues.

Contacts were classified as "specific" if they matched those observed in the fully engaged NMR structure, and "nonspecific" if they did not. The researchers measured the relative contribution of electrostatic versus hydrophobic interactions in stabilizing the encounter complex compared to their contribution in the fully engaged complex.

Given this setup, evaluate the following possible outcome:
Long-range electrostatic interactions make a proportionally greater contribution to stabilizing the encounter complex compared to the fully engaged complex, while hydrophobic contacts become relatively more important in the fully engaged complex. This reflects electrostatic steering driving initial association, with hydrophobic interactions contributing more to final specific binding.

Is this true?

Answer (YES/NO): NO